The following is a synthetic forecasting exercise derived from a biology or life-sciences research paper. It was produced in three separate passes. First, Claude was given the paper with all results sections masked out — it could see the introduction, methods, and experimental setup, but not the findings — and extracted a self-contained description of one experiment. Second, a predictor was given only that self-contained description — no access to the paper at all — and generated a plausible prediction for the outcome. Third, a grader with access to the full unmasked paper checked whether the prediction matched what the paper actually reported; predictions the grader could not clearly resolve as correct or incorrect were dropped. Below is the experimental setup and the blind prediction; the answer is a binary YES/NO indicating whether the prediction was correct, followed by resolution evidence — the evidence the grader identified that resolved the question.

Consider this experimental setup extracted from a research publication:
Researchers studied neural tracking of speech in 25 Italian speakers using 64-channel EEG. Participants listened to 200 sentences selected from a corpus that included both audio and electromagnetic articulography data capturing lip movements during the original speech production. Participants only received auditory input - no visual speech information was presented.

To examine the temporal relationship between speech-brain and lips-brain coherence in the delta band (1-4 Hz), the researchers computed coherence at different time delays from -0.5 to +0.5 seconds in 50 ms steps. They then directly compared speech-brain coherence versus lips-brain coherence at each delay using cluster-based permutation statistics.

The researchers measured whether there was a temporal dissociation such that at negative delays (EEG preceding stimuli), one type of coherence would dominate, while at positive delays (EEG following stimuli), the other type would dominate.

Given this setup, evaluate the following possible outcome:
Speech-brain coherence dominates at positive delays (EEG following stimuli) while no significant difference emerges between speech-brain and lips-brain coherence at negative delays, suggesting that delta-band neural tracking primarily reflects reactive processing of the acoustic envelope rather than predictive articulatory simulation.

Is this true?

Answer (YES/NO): NO